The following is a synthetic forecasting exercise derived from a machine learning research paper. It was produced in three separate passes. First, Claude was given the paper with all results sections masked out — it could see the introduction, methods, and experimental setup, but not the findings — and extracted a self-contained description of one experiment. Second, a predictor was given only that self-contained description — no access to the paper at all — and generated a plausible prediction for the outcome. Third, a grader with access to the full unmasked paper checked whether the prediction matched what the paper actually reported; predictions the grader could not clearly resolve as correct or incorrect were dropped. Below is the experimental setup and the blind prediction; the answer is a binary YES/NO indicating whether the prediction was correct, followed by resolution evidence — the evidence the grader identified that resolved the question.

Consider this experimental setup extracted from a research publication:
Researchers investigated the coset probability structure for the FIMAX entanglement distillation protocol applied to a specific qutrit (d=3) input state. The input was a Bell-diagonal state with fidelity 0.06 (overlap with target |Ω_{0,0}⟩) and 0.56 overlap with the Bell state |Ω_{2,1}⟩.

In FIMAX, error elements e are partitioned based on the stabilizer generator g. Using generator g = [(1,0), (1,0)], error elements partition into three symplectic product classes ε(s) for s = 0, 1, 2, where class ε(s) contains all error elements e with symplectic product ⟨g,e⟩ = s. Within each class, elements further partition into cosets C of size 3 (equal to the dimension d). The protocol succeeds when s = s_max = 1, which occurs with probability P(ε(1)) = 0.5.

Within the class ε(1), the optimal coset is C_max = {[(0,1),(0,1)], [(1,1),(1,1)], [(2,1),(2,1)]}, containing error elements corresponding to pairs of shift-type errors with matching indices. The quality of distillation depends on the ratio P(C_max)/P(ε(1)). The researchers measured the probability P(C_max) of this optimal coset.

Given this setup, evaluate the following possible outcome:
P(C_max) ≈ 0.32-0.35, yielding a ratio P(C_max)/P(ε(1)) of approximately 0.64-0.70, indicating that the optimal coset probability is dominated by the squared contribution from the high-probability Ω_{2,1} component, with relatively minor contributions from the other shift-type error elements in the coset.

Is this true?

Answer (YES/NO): NO